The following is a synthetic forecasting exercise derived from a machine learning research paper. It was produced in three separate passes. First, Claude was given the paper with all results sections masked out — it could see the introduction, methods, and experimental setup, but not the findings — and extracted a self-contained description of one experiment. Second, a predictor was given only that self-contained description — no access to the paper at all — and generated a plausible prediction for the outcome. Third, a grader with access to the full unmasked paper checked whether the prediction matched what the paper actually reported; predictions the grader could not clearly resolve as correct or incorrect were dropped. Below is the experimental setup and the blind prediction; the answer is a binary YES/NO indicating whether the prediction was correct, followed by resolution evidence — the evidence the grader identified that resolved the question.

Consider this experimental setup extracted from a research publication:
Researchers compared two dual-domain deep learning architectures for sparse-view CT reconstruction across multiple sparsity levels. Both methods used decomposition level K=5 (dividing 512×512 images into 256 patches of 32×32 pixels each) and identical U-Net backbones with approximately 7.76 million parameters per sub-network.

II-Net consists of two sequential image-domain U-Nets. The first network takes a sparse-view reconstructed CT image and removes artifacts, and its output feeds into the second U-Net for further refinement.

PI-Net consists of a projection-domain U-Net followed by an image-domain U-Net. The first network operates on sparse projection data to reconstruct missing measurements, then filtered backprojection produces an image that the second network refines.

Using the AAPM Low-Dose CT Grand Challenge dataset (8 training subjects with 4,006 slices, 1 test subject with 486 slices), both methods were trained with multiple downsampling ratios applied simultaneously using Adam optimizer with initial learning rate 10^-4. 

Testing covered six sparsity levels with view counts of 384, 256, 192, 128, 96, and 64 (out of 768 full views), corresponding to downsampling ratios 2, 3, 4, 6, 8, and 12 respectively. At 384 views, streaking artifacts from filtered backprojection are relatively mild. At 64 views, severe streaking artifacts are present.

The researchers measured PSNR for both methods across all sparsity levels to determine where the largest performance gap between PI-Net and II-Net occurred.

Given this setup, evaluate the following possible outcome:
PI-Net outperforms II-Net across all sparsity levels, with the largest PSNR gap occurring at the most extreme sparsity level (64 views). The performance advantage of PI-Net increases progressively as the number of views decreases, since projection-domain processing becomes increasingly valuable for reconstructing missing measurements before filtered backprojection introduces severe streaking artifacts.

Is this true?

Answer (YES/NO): NO